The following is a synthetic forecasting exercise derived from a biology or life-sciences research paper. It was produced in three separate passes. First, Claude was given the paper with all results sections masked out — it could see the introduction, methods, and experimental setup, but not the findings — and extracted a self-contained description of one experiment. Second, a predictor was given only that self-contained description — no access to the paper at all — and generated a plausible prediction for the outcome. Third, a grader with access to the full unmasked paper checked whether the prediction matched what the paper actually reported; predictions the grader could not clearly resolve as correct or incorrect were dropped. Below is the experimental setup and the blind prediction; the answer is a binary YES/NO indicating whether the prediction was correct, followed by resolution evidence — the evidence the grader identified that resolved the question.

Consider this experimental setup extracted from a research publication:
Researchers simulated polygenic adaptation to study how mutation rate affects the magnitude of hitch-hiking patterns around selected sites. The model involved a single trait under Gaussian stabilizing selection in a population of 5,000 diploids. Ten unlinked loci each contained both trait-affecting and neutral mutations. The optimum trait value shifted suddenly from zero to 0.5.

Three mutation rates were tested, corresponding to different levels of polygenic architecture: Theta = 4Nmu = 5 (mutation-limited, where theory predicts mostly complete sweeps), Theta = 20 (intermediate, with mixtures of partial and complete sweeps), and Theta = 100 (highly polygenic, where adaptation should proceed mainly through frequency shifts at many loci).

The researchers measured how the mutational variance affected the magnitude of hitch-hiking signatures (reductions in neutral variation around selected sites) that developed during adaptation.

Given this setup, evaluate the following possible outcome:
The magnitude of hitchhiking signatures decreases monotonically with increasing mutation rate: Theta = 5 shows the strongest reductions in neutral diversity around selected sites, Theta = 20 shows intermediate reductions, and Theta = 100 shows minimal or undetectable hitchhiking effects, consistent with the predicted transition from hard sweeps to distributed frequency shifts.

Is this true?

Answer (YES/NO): YES